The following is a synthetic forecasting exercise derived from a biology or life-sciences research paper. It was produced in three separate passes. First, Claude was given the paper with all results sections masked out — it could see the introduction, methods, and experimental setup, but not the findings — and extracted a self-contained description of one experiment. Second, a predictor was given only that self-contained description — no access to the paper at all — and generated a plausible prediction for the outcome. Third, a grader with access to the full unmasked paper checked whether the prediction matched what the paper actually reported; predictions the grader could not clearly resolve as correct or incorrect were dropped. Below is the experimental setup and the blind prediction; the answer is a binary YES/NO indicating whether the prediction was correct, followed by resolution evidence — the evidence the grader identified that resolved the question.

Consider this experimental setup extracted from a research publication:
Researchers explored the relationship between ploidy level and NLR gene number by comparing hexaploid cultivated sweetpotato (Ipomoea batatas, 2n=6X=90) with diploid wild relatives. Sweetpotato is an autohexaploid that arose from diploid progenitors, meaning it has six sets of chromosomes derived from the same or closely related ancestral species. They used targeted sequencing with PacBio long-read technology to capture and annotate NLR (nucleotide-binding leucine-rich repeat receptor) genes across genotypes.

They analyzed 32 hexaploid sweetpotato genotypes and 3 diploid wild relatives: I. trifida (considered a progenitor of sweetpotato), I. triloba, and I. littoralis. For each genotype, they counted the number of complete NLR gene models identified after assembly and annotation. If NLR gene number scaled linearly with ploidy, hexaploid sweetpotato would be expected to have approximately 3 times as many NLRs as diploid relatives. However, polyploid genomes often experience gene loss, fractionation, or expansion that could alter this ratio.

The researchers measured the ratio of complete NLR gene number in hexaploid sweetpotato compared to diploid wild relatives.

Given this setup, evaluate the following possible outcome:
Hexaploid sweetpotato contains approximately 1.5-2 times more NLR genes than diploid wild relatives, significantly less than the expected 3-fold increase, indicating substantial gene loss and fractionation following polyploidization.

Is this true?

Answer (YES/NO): NO